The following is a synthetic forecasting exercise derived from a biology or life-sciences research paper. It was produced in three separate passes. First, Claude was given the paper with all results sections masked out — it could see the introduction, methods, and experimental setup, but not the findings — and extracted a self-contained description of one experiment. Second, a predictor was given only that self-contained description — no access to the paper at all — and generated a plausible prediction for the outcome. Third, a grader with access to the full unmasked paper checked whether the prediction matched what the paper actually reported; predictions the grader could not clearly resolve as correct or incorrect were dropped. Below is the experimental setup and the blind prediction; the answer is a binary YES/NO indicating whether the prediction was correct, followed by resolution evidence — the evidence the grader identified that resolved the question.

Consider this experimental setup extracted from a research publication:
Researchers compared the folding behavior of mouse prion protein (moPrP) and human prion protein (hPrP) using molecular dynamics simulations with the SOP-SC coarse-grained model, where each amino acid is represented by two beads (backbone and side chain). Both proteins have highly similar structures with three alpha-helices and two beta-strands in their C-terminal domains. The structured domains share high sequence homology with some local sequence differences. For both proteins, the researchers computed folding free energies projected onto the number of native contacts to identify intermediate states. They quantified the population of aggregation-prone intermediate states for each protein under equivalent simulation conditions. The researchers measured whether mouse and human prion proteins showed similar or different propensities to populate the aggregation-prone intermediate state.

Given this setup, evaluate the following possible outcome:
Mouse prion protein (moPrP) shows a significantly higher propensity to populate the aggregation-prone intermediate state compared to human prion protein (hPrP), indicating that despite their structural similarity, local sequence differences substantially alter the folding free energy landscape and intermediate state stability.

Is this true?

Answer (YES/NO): NO